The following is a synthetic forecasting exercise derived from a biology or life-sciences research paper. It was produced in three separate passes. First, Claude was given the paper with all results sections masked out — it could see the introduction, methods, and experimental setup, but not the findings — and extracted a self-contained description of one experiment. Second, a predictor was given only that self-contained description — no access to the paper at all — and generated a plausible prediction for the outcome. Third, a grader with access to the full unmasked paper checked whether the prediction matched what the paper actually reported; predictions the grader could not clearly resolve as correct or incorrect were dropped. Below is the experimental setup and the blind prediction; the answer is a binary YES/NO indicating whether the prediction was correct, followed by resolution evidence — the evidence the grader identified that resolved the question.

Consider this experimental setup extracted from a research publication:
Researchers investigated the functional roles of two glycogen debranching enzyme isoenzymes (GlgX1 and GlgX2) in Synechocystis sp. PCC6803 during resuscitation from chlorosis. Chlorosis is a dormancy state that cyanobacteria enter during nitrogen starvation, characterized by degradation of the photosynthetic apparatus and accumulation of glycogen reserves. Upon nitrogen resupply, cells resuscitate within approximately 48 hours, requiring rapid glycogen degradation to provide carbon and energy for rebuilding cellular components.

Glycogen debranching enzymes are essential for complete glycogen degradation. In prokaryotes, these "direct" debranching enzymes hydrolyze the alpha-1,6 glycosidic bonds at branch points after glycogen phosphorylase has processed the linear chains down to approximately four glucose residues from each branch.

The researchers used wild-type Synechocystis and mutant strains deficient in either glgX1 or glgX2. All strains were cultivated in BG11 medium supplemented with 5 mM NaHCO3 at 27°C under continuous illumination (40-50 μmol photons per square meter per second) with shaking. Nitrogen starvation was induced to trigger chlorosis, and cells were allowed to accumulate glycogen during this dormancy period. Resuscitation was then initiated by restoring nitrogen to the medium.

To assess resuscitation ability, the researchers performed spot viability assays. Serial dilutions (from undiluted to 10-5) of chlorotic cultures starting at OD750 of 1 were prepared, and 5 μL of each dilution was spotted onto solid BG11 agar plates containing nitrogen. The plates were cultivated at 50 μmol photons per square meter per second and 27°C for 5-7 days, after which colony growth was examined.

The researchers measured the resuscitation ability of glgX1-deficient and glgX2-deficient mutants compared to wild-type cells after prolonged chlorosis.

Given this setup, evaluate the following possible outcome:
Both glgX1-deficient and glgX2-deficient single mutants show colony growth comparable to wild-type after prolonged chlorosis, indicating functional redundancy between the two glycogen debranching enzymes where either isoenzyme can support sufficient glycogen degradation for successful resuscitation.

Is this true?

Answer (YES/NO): NO